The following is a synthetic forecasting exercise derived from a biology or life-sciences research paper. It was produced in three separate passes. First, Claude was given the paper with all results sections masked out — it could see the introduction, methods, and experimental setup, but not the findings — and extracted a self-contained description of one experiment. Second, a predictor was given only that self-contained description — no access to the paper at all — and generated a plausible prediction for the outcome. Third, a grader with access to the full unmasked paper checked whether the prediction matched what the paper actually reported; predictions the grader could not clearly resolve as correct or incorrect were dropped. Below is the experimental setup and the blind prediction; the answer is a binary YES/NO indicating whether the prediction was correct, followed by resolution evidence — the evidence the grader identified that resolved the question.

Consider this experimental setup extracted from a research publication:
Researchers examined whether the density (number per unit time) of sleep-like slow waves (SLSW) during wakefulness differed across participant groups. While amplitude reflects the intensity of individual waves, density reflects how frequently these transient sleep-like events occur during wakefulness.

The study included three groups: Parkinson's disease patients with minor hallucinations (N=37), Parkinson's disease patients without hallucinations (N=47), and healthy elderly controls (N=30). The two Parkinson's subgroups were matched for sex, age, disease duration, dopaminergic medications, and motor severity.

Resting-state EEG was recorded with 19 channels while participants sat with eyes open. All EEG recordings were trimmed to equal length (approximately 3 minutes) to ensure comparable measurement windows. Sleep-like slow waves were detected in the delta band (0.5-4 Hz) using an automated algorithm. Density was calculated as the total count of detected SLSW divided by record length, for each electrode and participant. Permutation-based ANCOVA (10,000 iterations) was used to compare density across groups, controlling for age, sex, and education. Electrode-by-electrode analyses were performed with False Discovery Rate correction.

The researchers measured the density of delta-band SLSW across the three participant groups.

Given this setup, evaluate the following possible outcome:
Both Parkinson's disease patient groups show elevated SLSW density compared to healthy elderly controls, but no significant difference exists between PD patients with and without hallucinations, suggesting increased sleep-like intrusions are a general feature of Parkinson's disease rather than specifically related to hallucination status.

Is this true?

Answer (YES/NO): NO